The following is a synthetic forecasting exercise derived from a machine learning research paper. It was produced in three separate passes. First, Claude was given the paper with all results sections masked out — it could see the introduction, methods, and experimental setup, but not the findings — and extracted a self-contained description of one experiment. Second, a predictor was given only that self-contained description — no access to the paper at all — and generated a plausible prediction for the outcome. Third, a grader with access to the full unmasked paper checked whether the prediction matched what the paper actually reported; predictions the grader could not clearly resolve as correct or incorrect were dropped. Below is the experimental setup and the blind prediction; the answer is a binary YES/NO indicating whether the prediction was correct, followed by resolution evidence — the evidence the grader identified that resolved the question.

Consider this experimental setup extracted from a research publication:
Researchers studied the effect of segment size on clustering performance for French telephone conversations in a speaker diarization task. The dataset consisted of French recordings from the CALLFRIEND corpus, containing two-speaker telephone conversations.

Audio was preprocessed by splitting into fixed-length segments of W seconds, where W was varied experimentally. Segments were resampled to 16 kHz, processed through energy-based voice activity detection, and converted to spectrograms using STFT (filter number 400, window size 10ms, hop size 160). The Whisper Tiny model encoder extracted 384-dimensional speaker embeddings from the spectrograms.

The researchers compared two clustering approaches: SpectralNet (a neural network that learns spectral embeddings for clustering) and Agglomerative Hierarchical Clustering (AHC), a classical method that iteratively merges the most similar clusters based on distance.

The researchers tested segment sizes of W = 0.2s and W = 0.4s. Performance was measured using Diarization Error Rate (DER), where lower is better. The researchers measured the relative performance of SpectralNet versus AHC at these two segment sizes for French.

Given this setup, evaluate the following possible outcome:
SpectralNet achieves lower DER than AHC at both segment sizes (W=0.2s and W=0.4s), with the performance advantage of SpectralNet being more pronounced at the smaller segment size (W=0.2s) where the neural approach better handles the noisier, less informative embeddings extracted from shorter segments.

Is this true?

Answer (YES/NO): YES